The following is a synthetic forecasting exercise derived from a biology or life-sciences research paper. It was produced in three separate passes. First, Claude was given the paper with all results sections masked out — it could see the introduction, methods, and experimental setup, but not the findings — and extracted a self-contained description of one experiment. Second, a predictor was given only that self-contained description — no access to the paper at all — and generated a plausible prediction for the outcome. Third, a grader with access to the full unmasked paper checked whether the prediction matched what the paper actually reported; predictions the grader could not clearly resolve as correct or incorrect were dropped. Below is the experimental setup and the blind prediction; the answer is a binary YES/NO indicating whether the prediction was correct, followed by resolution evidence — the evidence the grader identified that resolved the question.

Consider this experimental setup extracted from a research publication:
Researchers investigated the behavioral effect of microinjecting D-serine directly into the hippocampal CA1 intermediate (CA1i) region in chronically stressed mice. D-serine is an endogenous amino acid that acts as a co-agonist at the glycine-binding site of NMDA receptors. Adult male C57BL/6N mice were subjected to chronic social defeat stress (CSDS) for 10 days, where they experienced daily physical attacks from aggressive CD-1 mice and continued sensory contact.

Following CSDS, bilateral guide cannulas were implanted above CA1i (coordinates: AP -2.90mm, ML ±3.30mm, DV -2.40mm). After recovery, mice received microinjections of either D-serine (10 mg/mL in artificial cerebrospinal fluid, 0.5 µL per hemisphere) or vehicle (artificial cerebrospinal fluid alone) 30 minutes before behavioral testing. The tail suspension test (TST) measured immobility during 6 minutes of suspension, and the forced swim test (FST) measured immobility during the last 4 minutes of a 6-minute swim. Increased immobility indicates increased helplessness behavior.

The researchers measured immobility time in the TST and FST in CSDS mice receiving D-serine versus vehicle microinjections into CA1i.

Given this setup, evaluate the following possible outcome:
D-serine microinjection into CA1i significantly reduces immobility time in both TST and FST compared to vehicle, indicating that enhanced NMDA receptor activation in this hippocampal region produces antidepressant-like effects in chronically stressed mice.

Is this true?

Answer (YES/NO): YES